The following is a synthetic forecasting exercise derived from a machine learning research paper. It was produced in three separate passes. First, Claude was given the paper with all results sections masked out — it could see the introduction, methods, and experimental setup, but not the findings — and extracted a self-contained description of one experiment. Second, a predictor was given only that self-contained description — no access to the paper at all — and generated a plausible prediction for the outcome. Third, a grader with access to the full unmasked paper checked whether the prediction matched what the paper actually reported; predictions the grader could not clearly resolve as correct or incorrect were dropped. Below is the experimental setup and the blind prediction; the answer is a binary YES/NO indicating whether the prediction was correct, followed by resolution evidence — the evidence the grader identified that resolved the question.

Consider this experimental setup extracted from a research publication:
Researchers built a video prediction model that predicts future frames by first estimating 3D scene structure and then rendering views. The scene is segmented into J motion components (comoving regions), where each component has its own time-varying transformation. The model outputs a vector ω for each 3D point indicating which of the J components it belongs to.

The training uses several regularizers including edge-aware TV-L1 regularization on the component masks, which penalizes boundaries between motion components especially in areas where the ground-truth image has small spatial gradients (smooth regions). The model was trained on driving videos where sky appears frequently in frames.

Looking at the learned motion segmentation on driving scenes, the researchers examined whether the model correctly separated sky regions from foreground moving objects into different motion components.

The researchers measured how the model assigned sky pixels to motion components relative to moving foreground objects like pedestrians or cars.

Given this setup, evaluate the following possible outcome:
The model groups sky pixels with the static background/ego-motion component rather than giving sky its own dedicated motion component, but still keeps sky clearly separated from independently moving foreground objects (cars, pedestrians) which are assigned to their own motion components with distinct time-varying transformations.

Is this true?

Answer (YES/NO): NO